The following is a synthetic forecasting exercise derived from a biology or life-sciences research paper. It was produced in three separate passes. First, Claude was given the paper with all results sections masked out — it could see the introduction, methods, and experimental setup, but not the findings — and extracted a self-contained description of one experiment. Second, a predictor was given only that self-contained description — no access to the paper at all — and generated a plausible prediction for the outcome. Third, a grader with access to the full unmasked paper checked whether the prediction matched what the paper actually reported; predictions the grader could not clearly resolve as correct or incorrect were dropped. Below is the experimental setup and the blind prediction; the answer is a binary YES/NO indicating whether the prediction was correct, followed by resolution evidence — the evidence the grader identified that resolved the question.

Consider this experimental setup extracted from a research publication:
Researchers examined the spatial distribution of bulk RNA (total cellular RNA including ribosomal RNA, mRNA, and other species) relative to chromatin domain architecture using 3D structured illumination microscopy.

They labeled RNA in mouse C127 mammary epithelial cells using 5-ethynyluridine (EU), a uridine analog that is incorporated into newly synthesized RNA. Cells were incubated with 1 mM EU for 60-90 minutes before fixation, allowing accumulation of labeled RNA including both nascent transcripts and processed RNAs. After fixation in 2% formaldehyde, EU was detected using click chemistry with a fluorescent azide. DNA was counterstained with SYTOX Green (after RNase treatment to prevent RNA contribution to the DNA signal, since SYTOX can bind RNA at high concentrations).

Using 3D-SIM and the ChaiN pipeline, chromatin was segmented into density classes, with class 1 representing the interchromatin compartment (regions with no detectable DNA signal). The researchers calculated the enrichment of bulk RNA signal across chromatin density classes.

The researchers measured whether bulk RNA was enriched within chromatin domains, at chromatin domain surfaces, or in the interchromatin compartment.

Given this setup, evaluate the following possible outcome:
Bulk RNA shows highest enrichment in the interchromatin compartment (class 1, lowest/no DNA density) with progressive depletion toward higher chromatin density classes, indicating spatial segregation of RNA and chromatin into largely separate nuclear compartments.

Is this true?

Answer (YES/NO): YES